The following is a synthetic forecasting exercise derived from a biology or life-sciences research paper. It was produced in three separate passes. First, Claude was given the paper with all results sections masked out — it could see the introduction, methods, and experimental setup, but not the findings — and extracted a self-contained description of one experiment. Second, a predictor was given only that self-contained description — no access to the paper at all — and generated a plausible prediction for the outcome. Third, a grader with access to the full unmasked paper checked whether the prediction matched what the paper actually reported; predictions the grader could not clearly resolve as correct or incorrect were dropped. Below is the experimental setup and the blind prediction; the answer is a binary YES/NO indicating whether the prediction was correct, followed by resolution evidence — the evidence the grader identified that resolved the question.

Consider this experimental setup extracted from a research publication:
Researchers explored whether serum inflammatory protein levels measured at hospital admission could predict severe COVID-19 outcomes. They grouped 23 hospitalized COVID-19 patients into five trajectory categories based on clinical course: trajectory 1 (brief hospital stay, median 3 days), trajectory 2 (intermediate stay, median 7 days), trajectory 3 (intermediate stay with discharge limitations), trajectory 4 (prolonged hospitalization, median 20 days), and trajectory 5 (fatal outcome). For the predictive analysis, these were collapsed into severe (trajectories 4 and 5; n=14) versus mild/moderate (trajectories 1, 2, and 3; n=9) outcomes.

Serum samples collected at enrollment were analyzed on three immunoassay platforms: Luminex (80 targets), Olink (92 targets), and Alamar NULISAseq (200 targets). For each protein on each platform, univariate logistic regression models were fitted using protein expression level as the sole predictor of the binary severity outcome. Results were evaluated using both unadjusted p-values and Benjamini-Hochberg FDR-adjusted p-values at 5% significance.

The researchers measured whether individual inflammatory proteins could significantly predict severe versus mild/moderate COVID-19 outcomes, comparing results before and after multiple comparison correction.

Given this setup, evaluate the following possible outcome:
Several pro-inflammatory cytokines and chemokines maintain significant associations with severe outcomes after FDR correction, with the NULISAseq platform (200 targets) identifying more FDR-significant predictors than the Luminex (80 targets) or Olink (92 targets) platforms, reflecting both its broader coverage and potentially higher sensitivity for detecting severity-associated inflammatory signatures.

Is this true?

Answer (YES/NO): NO